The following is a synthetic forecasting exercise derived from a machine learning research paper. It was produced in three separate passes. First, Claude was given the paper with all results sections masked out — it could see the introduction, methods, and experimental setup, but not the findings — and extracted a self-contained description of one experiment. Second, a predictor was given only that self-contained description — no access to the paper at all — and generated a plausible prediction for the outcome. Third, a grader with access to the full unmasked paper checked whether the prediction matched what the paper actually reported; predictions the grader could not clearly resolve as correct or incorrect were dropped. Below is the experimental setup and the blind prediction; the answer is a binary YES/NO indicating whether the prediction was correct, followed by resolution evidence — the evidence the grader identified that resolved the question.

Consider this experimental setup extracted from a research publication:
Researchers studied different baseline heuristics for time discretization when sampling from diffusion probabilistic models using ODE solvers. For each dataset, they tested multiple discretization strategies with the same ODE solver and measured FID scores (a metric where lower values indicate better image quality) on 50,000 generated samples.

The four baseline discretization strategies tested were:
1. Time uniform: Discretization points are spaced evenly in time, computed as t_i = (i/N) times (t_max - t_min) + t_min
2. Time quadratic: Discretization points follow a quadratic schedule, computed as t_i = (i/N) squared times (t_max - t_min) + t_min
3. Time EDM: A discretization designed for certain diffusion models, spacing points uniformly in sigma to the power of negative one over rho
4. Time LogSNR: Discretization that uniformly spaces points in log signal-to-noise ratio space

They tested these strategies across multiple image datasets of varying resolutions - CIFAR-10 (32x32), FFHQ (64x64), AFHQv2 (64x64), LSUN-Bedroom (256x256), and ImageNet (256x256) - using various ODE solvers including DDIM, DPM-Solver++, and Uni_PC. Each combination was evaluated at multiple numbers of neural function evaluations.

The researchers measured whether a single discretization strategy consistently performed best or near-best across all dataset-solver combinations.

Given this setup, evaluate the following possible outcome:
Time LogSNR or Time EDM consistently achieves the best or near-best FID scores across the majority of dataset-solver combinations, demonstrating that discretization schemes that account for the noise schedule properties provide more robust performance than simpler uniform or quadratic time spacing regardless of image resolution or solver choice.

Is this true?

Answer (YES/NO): NO